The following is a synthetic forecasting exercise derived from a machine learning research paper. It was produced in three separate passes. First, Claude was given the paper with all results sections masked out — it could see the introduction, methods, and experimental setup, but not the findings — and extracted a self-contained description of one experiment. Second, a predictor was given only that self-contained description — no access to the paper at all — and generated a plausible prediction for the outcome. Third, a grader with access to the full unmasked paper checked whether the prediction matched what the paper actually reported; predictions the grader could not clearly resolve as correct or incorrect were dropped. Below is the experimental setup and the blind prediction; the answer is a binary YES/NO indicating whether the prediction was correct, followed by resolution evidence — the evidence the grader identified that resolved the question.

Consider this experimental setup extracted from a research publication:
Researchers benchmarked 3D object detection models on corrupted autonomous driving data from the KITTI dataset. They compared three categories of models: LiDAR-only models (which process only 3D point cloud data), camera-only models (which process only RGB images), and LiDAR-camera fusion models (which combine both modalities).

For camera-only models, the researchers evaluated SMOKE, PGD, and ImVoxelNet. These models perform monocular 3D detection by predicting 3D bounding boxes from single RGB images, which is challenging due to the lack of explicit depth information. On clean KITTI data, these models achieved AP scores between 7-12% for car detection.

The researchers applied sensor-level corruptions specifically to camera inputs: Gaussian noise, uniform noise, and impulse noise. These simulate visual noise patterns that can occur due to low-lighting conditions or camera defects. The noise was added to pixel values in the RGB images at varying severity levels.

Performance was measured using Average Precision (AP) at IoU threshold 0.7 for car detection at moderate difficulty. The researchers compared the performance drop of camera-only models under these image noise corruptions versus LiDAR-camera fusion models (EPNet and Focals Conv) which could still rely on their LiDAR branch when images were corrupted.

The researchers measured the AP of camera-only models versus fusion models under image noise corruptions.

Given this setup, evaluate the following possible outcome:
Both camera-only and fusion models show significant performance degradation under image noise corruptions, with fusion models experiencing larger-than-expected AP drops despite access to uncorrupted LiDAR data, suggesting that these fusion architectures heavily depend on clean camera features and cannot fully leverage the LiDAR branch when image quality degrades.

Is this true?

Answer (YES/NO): NO